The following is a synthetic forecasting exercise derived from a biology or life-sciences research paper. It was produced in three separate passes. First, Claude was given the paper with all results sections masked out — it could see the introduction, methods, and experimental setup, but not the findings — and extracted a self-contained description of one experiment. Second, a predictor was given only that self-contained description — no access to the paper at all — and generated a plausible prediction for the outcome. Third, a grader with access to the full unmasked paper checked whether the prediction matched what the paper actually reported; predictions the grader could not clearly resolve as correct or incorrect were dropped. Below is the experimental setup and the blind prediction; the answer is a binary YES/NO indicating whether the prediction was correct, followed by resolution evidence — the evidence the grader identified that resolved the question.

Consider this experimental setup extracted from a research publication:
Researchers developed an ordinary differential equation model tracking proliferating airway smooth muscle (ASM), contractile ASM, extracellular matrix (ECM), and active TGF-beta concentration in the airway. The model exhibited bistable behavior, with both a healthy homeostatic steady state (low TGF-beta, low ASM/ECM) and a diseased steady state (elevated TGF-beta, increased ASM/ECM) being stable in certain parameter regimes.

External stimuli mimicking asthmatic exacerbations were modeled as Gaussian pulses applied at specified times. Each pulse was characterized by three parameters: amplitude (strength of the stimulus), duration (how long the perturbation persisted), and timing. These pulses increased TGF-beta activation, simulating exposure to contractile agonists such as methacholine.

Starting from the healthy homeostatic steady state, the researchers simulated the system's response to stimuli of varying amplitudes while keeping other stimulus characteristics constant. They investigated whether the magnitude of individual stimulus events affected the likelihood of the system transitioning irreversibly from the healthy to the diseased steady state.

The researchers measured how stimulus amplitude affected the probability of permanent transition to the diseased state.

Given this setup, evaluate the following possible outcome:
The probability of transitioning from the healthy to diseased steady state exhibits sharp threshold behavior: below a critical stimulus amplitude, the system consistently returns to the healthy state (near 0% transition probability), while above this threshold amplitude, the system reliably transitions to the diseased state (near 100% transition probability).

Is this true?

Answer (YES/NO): YES